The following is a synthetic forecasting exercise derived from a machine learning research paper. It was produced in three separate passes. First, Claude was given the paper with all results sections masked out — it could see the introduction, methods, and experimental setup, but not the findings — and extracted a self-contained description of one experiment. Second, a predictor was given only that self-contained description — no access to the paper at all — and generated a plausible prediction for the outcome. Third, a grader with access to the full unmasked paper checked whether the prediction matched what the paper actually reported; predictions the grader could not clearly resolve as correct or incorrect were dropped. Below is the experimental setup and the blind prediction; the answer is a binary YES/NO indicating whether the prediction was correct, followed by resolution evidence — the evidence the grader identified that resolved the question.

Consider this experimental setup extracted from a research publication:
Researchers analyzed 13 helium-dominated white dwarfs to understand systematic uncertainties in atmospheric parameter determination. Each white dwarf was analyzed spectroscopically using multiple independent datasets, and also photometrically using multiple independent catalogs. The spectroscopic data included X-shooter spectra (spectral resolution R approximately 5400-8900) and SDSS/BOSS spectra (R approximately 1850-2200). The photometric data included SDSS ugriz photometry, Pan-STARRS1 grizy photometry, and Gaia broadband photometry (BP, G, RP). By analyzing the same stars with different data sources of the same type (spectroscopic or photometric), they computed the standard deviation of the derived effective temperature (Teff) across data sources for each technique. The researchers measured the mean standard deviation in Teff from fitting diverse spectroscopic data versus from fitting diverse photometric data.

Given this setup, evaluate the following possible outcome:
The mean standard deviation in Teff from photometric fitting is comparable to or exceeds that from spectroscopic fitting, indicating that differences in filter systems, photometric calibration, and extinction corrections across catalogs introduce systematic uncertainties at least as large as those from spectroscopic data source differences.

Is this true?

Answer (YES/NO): YES